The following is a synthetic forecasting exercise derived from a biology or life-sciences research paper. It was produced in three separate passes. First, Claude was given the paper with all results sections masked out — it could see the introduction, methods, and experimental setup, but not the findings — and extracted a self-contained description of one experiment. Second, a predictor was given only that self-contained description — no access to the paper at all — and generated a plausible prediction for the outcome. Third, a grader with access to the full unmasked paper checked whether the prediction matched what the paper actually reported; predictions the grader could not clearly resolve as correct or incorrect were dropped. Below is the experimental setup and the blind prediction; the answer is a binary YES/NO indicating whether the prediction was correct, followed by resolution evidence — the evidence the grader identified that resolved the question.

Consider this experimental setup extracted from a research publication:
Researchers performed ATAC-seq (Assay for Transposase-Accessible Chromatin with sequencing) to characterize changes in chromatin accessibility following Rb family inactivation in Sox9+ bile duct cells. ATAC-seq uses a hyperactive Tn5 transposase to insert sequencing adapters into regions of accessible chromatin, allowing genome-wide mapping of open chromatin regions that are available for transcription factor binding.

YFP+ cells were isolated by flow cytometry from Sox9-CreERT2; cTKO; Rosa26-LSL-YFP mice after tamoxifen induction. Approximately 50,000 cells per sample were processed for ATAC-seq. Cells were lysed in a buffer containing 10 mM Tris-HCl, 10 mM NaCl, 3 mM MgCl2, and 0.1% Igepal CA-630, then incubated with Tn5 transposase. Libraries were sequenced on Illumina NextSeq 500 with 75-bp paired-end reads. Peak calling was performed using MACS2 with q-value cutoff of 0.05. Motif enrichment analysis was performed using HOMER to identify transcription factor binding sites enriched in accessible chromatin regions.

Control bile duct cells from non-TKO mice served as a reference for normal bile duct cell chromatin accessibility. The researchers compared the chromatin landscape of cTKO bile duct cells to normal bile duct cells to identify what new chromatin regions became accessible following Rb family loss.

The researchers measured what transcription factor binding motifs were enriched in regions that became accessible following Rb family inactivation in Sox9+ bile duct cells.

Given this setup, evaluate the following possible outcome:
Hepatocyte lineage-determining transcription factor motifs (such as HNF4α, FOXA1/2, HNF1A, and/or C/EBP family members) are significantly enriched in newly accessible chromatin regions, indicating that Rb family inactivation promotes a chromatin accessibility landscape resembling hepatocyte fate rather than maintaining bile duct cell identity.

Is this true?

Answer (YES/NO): YES